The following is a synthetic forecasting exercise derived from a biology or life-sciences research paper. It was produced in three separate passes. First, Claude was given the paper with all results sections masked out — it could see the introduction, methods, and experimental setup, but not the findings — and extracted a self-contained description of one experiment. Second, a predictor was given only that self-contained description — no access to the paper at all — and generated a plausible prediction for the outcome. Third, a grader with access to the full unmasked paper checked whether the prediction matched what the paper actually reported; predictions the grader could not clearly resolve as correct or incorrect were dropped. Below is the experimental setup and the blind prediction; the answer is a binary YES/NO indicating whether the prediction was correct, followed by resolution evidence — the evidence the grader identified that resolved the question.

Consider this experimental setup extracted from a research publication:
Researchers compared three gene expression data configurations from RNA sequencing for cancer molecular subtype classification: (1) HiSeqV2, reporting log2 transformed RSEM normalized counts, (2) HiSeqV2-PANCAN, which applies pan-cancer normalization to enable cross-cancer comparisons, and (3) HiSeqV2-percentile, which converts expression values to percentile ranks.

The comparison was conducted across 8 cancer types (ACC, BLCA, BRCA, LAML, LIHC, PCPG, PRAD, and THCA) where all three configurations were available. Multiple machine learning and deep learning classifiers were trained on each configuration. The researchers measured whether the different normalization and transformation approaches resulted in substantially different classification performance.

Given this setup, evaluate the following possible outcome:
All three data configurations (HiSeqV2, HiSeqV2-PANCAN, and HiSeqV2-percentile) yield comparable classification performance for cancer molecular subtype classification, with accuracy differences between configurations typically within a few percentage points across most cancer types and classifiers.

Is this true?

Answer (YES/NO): YES